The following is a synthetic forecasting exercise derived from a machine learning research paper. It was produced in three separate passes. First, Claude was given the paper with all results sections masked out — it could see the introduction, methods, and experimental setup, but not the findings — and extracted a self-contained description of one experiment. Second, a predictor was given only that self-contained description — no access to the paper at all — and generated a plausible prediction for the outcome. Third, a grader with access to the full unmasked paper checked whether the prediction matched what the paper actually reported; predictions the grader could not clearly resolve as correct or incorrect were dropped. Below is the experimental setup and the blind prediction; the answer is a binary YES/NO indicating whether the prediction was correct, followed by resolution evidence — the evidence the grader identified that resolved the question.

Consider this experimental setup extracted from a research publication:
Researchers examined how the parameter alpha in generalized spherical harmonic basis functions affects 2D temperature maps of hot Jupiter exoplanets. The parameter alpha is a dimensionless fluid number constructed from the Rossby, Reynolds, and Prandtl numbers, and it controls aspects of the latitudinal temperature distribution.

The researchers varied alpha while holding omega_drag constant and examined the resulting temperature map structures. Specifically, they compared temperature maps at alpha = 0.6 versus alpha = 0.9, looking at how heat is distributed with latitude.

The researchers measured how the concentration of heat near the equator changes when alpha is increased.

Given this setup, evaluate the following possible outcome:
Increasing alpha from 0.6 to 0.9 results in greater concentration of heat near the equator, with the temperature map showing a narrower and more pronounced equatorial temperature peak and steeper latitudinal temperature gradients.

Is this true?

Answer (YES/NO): YES